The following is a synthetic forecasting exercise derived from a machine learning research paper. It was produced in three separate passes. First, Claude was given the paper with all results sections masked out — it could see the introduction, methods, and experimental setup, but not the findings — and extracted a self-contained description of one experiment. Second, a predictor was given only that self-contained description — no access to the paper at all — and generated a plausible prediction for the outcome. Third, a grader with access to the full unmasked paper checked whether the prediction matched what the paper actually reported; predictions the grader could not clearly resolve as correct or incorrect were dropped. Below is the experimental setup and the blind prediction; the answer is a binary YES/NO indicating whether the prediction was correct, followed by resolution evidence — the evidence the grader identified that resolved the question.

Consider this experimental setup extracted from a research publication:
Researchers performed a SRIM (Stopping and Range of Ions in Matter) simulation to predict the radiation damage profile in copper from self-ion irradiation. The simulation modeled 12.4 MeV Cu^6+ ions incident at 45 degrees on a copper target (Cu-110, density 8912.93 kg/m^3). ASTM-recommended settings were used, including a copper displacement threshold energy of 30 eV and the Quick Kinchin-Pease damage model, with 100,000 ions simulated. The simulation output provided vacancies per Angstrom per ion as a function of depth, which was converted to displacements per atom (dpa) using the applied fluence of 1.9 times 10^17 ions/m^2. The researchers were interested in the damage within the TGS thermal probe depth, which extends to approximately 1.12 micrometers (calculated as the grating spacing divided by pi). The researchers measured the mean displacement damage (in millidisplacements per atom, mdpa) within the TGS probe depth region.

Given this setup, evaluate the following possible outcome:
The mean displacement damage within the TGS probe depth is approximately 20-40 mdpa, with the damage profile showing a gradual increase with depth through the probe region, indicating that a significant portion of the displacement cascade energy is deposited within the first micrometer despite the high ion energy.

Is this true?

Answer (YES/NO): YES